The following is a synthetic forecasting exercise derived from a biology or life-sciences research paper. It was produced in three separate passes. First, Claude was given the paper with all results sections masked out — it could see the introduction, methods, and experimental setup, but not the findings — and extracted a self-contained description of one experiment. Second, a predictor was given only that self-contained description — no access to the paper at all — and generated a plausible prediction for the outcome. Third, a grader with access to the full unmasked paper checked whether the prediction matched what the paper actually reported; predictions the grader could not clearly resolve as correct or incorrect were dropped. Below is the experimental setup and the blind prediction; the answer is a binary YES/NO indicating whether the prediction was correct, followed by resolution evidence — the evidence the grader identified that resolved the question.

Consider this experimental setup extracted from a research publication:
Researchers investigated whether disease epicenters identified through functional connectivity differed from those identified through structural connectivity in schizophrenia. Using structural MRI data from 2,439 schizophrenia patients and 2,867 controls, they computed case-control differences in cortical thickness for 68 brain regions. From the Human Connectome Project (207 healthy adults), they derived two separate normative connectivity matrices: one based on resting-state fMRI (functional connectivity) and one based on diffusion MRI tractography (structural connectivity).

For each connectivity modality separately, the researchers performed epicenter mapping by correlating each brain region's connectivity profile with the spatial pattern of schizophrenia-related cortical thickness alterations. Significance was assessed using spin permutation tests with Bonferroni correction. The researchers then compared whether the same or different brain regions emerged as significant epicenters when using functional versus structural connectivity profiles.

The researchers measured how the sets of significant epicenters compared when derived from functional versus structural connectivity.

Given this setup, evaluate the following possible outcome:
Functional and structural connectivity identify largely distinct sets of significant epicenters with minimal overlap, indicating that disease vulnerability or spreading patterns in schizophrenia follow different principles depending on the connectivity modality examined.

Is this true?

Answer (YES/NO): NO